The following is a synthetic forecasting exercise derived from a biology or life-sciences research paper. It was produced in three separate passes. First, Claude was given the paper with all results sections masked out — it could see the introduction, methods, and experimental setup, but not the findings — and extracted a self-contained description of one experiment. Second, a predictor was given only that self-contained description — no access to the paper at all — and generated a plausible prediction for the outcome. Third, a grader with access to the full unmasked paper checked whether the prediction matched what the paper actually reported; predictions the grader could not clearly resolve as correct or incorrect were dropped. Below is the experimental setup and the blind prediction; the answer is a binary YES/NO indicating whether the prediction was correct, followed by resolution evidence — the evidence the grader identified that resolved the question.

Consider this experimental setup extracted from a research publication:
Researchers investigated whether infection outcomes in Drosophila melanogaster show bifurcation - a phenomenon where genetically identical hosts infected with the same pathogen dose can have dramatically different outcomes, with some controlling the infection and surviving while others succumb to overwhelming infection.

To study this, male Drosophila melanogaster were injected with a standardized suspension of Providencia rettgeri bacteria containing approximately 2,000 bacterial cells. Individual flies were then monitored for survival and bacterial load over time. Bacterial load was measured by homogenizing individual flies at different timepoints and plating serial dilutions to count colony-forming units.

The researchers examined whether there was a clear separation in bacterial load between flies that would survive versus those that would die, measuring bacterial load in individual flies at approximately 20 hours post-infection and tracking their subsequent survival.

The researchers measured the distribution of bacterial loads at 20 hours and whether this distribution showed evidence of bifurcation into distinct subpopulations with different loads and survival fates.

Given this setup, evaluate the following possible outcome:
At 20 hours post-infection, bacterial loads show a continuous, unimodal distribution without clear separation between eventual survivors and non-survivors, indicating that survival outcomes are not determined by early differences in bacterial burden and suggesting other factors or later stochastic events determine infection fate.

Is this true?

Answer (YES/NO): NO